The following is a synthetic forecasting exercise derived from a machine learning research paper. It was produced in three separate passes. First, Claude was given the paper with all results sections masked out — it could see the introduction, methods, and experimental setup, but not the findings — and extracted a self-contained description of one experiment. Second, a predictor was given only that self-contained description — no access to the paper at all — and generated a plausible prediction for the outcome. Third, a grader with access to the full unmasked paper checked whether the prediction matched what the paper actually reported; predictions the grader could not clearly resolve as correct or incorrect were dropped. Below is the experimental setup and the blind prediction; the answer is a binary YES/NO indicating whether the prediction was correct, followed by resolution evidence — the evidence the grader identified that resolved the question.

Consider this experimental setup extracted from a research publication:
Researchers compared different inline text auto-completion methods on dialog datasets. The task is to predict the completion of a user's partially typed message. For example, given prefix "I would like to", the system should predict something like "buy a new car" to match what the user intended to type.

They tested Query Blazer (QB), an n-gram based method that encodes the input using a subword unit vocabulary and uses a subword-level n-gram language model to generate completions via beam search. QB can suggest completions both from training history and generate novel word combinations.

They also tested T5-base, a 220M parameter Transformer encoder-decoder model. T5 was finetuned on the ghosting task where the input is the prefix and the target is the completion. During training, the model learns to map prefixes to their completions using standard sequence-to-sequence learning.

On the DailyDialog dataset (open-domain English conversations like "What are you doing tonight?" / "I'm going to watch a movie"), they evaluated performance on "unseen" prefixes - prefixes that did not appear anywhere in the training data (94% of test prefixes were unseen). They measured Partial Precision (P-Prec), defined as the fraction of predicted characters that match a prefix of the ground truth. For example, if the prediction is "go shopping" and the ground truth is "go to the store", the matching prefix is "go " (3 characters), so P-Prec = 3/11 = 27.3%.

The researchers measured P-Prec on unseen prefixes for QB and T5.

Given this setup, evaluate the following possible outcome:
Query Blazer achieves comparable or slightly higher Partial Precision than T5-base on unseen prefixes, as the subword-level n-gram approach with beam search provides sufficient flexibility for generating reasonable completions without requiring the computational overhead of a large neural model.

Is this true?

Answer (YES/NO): NO